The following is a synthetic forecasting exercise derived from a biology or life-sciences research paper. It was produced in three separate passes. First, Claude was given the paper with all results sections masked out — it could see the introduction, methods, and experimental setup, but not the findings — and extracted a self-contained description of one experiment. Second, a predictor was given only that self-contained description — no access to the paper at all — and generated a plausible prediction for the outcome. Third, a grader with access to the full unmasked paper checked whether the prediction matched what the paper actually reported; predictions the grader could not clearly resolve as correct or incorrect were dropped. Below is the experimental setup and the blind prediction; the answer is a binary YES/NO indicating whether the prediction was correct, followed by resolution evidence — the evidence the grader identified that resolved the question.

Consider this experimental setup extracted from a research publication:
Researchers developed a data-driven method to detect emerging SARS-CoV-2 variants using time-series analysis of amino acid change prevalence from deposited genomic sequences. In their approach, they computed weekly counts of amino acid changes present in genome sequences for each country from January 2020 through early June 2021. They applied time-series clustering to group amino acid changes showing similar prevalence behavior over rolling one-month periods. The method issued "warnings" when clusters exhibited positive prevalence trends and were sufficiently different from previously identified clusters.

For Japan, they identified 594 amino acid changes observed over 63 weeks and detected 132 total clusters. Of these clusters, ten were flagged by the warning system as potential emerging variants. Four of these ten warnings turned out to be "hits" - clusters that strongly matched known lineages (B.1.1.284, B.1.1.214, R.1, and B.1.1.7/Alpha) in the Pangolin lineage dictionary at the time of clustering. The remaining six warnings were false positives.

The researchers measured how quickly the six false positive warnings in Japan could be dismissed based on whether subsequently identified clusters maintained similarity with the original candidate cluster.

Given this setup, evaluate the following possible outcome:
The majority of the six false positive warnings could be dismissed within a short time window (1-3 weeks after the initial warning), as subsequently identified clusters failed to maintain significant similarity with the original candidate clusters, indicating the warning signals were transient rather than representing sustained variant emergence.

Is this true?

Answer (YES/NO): YES